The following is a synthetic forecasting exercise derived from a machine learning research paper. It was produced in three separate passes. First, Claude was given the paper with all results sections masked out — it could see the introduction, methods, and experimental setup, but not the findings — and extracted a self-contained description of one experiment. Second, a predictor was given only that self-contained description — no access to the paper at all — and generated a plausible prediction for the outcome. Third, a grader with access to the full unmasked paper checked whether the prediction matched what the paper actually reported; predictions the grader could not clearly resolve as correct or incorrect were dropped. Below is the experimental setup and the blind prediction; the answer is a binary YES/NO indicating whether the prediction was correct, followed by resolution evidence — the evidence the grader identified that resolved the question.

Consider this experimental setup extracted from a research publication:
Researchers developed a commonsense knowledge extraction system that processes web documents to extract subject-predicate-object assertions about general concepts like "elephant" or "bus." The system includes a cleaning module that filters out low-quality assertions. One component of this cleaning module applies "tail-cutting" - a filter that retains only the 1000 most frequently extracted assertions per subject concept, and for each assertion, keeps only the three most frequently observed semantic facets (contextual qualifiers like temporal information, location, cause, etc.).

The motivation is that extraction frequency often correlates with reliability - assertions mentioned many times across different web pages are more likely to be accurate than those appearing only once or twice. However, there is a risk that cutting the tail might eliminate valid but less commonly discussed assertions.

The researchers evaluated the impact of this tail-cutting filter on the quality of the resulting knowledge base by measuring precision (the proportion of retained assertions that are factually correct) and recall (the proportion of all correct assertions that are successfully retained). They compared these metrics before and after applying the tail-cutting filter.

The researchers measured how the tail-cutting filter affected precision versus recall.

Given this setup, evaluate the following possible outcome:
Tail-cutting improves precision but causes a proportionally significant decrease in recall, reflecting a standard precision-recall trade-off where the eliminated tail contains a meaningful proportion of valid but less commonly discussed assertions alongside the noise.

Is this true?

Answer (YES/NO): NO